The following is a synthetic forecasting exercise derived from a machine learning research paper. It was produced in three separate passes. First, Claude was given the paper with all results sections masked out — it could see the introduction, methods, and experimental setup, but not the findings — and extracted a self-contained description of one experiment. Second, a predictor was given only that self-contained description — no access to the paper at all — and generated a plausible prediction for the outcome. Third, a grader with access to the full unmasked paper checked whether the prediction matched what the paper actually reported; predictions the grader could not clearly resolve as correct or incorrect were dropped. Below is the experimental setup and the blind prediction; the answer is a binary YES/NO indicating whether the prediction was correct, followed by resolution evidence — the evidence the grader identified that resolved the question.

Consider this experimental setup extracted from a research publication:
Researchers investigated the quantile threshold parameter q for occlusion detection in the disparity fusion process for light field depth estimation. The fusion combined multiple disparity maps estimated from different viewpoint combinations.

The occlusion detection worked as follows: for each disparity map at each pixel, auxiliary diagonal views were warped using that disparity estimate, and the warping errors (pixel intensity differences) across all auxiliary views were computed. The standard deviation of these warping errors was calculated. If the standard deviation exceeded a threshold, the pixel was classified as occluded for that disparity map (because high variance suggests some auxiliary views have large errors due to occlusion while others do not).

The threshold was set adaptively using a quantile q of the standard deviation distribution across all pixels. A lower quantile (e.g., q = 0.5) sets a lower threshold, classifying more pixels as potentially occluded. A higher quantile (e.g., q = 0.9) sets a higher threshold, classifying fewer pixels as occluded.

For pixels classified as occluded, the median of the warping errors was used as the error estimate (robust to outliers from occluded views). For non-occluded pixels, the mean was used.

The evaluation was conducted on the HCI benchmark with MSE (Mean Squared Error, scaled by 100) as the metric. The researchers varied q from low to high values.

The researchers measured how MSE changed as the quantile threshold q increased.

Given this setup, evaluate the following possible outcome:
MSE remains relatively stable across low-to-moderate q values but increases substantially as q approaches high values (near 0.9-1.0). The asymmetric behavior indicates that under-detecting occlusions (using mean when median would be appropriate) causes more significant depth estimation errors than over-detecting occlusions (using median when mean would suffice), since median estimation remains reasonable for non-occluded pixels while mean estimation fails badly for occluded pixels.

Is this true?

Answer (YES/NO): NO